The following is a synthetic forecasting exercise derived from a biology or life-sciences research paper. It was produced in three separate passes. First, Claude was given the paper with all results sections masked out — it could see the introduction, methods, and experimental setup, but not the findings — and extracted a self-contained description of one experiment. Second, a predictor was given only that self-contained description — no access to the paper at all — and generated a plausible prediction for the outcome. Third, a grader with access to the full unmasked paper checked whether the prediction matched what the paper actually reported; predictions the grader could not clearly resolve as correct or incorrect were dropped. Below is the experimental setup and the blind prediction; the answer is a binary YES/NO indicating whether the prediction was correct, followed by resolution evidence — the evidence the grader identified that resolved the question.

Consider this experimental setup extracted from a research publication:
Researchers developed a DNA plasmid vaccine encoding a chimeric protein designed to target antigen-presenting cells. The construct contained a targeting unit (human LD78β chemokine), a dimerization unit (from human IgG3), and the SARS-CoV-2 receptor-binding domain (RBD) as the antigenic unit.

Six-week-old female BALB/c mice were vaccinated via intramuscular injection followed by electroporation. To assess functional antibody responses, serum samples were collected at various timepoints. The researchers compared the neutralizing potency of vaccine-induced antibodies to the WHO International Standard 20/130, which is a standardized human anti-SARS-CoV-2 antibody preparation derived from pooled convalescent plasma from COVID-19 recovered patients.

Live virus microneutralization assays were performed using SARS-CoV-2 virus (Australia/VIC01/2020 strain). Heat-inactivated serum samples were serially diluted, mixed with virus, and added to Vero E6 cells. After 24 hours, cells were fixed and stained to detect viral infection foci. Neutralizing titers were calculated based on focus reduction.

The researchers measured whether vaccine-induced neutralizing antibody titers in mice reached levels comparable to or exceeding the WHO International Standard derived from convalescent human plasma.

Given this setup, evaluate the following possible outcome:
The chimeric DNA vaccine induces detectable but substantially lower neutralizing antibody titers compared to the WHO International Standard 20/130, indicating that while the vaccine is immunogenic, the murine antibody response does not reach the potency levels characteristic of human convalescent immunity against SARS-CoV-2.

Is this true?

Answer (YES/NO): NO